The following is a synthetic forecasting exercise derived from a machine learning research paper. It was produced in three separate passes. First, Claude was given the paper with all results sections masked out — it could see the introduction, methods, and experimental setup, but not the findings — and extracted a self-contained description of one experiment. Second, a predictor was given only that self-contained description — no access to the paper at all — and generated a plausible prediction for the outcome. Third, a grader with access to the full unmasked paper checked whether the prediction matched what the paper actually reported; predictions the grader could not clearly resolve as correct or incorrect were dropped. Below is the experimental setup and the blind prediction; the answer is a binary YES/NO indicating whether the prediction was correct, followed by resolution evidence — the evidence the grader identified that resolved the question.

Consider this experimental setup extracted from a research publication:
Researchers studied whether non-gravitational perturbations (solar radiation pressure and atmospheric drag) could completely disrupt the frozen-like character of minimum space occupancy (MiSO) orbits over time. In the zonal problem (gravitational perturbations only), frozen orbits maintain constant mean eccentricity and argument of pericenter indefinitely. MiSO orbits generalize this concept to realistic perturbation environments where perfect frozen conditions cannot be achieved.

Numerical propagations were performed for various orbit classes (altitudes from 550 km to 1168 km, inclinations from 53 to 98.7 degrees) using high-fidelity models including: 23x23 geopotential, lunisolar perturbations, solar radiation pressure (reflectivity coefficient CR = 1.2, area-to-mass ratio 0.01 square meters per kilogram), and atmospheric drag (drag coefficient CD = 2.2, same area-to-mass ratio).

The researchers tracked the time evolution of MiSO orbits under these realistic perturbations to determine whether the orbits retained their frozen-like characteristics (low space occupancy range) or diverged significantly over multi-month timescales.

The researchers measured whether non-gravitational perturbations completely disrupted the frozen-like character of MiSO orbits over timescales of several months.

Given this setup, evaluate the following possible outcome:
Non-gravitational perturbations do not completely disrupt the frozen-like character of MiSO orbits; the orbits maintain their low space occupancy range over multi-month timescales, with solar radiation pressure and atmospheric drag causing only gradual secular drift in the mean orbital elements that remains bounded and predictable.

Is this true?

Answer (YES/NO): YES